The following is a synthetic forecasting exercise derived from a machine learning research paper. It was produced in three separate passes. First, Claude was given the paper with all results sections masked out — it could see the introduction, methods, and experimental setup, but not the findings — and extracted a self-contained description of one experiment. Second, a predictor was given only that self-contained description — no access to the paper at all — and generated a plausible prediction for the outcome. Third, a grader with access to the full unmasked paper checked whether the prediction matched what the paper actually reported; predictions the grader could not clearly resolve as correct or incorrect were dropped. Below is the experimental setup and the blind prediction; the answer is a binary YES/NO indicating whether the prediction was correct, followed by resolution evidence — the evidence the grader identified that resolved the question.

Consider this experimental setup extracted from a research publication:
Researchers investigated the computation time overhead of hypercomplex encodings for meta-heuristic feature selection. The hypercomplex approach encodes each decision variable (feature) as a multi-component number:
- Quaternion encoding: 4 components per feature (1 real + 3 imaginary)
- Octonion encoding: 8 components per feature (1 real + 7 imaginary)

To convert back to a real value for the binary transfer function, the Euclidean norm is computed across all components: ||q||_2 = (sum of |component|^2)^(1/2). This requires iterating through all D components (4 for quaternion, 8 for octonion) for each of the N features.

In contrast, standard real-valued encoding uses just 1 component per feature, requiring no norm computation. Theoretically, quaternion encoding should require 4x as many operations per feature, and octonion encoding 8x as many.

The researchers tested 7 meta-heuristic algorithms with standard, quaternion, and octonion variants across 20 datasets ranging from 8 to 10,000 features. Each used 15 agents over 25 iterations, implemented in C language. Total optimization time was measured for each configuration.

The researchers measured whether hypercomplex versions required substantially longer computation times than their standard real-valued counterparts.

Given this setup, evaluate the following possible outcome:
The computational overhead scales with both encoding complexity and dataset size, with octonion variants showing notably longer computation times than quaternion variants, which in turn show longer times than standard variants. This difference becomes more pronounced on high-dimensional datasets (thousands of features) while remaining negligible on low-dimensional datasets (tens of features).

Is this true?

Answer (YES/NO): NO